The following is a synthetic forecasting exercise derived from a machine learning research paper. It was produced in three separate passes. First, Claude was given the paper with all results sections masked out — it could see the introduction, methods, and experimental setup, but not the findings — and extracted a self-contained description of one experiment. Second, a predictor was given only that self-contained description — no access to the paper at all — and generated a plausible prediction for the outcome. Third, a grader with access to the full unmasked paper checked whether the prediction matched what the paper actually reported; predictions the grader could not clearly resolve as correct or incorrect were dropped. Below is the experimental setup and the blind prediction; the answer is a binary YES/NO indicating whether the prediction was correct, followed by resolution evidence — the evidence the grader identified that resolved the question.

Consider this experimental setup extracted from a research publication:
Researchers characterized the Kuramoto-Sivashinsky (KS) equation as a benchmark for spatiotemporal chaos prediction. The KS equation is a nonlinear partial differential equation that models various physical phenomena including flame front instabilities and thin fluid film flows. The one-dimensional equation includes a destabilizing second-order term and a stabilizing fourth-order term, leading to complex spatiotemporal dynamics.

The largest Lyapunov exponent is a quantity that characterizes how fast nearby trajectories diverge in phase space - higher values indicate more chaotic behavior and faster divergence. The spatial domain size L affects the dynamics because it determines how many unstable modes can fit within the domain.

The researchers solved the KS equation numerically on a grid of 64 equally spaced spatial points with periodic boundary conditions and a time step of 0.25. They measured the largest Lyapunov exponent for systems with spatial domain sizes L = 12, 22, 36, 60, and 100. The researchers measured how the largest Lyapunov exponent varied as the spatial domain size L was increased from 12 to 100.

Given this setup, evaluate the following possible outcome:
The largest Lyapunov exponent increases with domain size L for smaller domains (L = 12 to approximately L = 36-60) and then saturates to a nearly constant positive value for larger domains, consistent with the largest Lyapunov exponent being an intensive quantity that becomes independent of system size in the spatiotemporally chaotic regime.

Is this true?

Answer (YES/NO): YES